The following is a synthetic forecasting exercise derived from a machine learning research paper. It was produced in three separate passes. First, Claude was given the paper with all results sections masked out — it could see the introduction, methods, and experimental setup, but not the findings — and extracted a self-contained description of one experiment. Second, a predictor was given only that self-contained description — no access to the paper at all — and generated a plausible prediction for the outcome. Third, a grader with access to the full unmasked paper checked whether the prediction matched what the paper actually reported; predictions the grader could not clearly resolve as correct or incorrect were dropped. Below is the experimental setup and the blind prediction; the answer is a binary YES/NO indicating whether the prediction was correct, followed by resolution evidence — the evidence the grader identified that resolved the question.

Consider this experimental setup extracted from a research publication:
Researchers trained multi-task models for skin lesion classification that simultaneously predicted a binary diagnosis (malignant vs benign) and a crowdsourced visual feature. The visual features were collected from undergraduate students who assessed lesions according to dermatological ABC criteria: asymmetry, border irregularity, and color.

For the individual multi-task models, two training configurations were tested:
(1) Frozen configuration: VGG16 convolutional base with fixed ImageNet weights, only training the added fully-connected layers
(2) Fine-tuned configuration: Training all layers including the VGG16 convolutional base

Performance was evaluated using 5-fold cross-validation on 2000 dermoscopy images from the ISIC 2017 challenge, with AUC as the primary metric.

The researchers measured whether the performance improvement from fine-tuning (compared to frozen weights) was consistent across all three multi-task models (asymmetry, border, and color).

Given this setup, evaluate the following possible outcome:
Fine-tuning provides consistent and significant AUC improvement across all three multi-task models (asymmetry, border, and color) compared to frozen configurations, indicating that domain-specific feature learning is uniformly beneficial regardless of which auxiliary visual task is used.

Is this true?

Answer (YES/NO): NO